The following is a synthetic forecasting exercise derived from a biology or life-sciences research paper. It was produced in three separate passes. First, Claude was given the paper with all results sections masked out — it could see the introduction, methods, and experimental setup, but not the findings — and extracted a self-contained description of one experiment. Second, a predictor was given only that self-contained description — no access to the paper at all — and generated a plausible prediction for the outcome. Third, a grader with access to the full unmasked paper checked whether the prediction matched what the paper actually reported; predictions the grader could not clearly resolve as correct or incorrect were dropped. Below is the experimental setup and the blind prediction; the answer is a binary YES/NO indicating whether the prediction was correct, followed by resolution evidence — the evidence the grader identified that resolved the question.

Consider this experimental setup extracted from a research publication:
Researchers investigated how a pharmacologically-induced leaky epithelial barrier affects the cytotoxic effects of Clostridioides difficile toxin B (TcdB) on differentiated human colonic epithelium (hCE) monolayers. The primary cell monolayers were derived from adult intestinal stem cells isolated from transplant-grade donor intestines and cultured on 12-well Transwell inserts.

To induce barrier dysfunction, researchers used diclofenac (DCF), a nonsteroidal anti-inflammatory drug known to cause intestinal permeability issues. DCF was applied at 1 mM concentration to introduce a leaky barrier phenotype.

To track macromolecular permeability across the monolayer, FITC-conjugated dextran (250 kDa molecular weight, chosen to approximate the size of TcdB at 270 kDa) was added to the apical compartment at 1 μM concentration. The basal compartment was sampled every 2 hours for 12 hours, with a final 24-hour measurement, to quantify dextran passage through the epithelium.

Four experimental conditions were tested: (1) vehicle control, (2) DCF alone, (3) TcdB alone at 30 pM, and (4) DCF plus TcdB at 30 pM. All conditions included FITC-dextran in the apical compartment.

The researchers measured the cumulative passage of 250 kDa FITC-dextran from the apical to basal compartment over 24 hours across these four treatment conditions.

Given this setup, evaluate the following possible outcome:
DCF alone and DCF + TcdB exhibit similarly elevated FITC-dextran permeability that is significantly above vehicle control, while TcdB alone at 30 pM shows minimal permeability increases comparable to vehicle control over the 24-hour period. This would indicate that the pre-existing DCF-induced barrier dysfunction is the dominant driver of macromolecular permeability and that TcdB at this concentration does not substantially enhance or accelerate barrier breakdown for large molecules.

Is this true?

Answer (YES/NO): NO